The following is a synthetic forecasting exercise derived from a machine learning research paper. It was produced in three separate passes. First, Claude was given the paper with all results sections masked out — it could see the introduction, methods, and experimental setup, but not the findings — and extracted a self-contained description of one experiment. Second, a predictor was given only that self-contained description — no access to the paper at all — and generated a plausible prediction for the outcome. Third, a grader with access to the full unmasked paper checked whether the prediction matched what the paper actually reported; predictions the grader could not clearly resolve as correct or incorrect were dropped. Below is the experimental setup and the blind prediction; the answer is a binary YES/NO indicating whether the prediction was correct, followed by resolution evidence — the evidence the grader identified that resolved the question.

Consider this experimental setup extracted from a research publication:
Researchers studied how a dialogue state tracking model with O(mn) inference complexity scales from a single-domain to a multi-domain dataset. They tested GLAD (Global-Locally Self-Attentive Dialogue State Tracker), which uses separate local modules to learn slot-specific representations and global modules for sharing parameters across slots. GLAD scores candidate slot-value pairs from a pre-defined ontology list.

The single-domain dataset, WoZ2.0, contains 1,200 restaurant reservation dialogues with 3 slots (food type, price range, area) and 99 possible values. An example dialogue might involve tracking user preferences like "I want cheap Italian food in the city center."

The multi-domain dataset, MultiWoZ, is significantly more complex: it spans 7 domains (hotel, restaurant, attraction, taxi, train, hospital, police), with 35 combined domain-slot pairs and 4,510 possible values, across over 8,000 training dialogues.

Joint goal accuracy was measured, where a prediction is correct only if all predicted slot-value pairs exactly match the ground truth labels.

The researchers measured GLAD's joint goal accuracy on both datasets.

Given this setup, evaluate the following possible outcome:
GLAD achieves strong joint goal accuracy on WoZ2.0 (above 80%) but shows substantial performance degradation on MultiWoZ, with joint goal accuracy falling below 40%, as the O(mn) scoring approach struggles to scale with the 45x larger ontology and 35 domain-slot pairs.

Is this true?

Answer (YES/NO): YES